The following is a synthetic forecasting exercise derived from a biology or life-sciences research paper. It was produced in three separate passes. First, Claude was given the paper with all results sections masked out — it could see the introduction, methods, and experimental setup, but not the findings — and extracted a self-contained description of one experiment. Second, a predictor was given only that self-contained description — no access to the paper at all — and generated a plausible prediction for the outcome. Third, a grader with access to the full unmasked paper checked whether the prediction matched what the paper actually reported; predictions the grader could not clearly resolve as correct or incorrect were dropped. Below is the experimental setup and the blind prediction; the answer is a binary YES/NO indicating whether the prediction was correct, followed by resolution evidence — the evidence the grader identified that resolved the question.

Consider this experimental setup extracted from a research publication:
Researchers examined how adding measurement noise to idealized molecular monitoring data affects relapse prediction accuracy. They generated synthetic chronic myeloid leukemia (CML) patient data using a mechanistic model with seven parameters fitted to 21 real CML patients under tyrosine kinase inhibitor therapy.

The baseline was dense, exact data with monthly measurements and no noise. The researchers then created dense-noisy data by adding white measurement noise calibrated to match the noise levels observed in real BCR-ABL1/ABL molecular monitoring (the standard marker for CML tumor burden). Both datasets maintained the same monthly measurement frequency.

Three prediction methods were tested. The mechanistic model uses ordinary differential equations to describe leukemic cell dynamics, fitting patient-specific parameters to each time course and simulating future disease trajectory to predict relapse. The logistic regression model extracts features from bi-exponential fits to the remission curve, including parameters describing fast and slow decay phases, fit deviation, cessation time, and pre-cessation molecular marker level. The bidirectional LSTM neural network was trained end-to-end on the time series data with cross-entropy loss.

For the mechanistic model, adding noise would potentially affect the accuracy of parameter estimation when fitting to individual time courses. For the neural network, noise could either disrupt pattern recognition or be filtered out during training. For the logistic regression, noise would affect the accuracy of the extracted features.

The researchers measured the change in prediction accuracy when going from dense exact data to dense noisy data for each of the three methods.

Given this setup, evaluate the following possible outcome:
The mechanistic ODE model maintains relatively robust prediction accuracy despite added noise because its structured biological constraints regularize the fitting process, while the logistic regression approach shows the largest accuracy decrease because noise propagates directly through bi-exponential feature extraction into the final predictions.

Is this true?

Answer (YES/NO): NO